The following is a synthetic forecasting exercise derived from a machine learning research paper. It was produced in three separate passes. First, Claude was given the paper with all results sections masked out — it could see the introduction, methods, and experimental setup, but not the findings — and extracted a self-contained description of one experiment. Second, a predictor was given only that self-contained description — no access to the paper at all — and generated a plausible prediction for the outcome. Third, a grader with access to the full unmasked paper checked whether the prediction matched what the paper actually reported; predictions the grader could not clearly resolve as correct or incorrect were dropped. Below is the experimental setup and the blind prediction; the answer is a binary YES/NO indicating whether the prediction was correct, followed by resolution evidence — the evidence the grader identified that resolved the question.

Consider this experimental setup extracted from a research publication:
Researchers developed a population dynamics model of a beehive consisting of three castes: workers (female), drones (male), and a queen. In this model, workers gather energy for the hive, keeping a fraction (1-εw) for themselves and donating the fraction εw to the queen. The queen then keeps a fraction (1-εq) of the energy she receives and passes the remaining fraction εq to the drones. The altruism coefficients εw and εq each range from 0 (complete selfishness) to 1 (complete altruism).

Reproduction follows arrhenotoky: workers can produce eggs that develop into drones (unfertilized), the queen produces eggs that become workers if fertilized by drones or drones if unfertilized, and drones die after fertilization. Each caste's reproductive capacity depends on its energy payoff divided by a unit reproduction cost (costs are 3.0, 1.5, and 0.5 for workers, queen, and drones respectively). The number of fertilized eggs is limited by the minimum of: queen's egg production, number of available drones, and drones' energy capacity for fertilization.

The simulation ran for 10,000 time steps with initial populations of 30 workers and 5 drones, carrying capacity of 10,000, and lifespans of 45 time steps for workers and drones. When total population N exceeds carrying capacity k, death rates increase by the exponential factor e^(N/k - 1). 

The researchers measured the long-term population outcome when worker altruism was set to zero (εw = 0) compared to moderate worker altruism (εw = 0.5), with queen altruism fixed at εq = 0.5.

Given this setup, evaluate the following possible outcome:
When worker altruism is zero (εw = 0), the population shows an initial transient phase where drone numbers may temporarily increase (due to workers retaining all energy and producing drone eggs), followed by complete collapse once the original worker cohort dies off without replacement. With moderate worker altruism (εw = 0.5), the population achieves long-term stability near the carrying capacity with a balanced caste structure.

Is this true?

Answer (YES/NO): NO